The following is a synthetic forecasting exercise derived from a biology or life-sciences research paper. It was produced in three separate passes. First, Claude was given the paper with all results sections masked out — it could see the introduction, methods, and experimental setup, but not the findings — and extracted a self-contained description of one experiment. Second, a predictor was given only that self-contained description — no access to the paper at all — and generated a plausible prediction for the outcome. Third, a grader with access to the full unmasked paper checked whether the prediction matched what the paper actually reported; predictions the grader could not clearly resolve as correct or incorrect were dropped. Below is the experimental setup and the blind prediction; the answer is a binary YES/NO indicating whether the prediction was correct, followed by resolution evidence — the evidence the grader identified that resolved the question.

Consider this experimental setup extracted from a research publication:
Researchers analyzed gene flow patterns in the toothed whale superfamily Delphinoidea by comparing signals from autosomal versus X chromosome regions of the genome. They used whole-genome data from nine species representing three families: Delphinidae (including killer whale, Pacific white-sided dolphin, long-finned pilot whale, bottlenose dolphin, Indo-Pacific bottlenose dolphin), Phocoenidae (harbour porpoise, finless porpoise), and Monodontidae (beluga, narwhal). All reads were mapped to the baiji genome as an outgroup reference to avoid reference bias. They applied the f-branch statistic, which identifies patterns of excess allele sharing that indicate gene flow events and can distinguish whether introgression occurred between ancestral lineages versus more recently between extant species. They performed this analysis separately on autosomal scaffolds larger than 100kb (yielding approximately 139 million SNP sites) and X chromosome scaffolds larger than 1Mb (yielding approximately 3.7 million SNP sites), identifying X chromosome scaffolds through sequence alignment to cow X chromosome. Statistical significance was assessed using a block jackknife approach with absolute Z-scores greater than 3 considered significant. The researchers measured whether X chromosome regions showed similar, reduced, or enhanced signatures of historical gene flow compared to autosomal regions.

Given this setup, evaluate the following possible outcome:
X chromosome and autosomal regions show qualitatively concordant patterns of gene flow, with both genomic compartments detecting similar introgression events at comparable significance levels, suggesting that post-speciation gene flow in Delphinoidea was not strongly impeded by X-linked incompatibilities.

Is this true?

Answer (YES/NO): NO